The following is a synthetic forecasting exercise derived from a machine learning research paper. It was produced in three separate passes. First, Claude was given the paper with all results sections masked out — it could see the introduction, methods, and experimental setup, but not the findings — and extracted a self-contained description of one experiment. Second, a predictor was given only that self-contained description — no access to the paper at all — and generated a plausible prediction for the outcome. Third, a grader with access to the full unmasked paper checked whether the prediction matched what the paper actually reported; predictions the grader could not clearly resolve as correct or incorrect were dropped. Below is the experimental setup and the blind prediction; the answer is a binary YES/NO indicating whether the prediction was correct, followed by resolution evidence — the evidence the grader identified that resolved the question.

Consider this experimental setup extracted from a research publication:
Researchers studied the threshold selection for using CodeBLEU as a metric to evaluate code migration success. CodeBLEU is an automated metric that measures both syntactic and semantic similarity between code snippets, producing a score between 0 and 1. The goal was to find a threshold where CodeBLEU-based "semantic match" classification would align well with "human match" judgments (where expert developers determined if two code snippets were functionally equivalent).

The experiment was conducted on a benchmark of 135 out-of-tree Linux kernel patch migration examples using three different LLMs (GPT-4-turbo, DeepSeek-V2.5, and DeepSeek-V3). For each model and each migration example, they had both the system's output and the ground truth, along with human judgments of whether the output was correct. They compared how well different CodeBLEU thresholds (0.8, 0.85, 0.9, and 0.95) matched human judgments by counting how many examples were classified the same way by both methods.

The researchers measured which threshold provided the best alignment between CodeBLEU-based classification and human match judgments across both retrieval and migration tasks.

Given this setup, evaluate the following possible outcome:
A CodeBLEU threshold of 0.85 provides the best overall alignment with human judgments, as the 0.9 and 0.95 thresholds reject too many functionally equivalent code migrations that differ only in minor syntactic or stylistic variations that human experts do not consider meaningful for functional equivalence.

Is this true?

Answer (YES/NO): NO